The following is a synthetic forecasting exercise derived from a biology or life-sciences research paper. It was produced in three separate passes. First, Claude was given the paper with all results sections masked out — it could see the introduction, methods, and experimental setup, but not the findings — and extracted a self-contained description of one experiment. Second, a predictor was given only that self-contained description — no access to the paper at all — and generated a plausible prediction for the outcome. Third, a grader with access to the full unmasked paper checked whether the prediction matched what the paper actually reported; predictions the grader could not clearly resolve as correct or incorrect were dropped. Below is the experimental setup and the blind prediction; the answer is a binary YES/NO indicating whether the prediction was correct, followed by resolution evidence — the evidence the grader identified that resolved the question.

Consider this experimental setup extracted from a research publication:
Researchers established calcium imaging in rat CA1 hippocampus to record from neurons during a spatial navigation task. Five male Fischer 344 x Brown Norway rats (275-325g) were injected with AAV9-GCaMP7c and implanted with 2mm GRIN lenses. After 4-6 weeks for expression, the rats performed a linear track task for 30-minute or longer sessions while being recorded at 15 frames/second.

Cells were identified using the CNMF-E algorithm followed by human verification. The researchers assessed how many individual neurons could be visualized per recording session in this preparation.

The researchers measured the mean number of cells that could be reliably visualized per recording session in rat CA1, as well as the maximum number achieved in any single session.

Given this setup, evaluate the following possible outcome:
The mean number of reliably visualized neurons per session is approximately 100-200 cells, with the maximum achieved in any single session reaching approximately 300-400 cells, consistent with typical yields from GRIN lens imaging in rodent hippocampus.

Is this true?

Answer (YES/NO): NO